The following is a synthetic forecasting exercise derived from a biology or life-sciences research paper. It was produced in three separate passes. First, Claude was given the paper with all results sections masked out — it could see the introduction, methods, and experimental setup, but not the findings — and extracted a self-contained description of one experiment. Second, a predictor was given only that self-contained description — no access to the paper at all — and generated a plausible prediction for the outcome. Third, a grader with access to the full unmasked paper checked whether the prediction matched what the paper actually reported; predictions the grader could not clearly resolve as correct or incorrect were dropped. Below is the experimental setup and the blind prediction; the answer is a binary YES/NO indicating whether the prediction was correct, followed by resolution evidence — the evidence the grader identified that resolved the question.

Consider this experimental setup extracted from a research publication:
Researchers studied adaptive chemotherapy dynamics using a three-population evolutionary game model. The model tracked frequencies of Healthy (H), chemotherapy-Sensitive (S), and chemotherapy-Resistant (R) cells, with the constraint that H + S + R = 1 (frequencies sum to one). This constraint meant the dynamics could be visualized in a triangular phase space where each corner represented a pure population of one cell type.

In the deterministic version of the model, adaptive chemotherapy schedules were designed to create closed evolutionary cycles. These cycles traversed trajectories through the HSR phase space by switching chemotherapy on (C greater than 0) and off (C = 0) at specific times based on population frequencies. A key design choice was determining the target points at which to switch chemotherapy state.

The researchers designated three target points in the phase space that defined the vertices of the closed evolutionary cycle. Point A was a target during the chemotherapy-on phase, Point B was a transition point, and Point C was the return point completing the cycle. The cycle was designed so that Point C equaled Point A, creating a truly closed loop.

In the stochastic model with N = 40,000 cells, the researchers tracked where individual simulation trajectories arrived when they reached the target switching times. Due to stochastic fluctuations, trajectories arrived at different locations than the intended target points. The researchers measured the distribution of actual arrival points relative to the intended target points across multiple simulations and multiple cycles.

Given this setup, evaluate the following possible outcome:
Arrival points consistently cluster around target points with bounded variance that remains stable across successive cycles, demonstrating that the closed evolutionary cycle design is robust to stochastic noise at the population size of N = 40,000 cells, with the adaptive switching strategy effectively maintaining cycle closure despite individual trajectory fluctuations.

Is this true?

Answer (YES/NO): NO